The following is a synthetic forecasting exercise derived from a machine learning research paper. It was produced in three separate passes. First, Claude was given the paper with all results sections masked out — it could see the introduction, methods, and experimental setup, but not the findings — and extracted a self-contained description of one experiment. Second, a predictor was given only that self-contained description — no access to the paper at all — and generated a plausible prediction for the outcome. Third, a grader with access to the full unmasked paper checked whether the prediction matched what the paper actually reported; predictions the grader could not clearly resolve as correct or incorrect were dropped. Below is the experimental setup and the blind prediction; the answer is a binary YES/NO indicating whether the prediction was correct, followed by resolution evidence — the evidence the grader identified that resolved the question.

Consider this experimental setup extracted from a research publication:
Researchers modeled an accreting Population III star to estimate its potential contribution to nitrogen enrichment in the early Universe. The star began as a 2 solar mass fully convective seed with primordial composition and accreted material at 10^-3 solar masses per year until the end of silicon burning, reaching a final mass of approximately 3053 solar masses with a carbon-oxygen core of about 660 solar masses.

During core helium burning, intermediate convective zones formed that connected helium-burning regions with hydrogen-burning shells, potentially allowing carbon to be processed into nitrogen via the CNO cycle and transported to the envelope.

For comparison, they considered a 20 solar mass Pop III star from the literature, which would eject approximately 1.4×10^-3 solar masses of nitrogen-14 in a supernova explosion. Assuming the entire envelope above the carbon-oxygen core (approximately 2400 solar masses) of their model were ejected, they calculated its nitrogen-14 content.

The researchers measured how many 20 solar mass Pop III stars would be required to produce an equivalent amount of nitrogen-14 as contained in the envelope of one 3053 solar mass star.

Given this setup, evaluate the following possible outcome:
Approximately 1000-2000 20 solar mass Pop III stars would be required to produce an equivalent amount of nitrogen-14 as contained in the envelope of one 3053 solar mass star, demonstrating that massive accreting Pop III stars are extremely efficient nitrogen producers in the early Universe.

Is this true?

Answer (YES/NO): NO